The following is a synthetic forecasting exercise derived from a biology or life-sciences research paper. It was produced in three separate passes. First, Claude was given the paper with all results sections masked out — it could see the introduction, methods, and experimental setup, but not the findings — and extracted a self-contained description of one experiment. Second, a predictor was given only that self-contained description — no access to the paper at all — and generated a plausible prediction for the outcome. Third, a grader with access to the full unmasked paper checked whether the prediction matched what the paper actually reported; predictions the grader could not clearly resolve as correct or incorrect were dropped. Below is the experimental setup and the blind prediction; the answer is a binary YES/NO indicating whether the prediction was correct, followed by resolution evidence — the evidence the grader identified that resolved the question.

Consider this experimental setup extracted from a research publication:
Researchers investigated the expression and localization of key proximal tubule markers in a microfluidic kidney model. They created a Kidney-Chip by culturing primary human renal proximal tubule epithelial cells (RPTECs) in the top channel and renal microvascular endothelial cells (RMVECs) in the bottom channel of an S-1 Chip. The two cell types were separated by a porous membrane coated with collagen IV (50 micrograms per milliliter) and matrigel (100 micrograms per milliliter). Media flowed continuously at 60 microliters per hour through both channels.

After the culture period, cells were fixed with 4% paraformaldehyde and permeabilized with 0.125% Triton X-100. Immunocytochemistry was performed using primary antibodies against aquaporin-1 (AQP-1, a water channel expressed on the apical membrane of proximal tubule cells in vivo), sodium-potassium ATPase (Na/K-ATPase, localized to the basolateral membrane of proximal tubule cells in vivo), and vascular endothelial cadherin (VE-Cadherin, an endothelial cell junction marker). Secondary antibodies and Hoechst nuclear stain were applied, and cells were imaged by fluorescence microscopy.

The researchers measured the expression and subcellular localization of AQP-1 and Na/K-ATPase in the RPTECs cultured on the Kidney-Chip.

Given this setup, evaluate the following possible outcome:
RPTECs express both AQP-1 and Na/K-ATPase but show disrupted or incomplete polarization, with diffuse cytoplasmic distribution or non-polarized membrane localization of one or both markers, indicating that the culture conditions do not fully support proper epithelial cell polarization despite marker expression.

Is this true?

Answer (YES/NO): NO